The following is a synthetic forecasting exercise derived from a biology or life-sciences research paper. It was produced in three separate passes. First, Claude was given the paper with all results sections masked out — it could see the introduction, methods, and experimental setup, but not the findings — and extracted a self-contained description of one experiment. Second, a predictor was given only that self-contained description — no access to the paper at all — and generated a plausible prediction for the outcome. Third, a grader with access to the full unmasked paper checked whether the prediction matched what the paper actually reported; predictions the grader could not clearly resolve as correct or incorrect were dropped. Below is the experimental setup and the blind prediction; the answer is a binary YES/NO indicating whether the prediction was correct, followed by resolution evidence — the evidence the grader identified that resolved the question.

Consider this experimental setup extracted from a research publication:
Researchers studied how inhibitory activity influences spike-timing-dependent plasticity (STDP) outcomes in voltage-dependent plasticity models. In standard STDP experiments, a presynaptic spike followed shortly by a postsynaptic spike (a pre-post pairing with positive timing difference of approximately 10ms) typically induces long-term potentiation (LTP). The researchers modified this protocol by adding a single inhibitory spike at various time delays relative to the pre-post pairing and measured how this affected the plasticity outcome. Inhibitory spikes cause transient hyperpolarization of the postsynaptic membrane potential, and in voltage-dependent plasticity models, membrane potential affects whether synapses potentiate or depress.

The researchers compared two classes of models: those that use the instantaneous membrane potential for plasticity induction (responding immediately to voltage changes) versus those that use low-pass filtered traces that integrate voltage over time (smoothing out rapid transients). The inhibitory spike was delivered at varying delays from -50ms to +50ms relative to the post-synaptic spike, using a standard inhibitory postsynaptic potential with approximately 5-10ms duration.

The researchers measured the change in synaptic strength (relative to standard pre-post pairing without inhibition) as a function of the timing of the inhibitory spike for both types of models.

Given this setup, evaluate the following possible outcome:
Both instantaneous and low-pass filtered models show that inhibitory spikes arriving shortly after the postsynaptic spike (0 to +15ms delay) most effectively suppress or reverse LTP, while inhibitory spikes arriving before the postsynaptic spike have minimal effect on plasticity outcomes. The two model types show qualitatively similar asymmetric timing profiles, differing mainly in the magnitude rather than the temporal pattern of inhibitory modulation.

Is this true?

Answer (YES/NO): NO